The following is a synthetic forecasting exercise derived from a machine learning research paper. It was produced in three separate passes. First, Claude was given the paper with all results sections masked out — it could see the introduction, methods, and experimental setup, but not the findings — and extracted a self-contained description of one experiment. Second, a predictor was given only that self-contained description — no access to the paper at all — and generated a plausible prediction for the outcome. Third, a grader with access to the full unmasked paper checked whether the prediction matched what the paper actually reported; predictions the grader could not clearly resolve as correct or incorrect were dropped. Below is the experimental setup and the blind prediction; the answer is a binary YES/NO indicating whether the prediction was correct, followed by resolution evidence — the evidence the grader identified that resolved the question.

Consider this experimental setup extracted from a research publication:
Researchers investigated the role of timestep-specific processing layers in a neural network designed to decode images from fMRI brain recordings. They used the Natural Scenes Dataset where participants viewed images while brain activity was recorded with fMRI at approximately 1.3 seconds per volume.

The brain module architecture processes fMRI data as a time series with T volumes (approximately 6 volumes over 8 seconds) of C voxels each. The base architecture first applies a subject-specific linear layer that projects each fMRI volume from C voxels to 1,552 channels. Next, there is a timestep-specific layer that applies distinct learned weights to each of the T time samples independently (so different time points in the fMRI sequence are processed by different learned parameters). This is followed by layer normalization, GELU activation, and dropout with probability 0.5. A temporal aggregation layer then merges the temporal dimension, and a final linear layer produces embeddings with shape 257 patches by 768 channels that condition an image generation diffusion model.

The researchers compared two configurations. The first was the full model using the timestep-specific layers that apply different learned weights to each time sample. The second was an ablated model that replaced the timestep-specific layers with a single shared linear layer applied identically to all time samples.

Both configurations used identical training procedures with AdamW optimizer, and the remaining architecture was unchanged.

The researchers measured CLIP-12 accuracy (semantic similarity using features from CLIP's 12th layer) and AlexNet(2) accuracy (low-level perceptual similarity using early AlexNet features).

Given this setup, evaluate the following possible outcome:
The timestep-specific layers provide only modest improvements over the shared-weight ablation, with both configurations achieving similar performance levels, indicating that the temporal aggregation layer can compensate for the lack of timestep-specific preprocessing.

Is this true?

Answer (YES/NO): NO